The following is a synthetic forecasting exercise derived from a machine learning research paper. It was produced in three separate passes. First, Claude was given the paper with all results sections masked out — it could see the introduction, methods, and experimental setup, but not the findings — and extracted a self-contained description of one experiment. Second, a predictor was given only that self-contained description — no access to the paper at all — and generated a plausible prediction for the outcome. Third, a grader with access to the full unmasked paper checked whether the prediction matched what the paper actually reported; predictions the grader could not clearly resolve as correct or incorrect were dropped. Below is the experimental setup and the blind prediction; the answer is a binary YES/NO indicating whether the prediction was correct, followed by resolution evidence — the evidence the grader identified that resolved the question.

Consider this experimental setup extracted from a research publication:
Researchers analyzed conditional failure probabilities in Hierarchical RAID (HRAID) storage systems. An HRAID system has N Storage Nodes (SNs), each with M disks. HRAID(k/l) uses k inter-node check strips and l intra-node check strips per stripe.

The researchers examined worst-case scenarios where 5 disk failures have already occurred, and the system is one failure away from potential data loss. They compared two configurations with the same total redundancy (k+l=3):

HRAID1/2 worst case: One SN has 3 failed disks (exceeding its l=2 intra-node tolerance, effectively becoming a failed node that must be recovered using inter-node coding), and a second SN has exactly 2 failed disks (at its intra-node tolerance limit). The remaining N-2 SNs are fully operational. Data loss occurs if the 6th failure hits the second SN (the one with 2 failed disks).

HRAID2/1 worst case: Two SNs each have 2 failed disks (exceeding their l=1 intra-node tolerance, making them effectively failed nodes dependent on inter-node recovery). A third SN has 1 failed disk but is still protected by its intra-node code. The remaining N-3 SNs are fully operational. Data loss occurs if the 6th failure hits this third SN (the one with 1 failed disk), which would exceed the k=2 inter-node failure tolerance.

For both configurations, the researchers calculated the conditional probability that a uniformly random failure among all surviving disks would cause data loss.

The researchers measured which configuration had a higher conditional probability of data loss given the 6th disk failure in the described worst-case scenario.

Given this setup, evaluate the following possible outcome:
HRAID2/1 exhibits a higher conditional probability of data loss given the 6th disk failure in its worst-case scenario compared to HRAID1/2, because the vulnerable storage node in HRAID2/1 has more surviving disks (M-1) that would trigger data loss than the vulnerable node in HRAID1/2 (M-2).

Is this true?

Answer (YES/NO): YES